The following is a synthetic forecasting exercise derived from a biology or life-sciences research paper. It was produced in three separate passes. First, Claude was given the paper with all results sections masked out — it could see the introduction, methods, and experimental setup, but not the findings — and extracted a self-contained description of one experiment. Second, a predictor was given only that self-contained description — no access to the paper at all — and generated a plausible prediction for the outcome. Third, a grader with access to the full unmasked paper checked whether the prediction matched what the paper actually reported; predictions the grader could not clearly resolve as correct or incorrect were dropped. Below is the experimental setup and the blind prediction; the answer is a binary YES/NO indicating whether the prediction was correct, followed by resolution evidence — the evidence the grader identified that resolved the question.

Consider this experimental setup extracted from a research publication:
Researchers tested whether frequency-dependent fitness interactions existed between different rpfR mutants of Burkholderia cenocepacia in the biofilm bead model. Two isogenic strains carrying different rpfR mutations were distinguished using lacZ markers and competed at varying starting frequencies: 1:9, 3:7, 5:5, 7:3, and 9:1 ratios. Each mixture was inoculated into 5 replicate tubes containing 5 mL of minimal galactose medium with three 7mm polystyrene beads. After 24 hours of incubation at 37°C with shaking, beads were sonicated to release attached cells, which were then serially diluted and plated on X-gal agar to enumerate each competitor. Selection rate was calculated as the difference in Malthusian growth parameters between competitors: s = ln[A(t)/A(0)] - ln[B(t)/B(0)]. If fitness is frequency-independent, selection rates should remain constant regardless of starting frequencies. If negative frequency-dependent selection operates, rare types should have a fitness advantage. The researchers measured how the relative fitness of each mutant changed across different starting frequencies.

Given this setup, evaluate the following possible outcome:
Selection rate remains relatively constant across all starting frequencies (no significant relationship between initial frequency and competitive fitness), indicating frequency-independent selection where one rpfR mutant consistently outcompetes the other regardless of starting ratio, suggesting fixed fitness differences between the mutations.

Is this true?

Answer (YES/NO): NO